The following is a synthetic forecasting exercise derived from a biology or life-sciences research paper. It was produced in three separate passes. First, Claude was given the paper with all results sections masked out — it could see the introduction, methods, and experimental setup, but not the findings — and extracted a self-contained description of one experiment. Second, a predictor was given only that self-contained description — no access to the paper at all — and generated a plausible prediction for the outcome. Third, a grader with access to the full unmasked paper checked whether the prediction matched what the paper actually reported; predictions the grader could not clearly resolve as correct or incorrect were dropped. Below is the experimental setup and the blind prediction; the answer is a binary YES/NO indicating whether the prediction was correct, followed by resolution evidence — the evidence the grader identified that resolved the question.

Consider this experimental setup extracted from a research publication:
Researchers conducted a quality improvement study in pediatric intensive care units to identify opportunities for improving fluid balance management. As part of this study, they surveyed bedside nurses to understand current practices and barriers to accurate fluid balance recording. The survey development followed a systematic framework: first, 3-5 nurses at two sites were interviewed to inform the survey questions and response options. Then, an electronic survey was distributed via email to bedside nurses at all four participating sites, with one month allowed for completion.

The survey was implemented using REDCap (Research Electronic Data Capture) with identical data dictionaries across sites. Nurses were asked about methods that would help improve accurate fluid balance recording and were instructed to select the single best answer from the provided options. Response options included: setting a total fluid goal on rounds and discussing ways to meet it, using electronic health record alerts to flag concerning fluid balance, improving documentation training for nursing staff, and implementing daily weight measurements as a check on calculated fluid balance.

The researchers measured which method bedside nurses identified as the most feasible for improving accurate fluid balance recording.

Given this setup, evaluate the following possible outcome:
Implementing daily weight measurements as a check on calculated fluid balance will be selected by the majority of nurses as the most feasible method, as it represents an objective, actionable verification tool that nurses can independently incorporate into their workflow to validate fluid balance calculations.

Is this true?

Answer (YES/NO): NO